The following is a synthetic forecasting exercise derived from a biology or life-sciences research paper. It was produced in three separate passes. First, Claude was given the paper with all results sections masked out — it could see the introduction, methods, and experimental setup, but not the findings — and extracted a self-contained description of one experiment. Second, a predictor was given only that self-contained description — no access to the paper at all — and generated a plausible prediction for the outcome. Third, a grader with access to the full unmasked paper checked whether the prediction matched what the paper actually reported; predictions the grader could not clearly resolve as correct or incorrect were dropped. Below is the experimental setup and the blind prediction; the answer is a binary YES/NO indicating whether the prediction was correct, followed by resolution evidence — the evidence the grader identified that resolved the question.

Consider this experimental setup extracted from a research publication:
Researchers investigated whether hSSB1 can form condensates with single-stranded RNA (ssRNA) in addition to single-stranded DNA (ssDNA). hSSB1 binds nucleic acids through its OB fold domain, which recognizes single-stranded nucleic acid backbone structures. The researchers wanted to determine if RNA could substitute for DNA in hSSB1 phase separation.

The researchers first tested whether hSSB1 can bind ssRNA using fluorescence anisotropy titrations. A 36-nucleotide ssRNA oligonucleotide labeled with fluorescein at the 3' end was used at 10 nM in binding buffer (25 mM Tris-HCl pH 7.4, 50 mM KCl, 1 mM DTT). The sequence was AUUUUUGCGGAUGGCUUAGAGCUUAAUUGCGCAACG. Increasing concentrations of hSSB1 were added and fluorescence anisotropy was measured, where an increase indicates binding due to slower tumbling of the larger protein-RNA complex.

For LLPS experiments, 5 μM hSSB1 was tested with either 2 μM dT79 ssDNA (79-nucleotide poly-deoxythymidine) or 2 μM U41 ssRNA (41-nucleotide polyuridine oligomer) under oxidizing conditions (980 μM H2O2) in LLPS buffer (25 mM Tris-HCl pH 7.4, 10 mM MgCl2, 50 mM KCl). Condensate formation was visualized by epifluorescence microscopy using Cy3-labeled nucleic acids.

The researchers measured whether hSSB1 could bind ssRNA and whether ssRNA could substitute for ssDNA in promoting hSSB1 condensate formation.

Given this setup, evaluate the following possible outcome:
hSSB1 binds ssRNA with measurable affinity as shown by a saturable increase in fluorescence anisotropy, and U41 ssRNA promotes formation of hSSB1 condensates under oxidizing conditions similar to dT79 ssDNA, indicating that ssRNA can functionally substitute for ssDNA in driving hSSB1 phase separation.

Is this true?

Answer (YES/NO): YES